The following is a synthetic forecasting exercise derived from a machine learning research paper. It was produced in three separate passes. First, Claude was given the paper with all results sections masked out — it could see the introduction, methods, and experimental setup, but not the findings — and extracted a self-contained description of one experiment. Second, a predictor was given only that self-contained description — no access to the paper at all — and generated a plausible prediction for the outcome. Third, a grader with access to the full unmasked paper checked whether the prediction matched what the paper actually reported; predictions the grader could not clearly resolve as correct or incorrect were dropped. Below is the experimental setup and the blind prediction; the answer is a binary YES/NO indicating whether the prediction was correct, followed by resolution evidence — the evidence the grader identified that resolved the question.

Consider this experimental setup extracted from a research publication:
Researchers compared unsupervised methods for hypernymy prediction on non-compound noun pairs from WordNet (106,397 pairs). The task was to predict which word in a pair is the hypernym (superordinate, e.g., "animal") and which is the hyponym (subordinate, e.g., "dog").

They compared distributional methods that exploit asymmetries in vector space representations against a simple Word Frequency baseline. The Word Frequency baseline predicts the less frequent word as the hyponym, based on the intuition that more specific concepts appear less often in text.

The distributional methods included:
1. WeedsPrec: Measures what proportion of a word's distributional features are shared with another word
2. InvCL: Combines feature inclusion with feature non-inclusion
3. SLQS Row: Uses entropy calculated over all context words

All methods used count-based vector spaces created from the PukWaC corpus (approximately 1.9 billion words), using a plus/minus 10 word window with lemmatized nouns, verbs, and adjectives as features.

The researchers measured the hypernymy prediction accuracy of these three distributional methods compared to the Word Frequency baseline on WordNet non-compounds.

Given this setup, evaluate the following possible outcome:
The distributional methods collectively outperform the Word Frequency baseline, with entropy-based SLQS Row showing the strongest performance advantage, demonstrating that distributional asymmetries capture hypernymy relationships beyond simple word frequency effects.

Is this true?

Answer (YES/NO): NO